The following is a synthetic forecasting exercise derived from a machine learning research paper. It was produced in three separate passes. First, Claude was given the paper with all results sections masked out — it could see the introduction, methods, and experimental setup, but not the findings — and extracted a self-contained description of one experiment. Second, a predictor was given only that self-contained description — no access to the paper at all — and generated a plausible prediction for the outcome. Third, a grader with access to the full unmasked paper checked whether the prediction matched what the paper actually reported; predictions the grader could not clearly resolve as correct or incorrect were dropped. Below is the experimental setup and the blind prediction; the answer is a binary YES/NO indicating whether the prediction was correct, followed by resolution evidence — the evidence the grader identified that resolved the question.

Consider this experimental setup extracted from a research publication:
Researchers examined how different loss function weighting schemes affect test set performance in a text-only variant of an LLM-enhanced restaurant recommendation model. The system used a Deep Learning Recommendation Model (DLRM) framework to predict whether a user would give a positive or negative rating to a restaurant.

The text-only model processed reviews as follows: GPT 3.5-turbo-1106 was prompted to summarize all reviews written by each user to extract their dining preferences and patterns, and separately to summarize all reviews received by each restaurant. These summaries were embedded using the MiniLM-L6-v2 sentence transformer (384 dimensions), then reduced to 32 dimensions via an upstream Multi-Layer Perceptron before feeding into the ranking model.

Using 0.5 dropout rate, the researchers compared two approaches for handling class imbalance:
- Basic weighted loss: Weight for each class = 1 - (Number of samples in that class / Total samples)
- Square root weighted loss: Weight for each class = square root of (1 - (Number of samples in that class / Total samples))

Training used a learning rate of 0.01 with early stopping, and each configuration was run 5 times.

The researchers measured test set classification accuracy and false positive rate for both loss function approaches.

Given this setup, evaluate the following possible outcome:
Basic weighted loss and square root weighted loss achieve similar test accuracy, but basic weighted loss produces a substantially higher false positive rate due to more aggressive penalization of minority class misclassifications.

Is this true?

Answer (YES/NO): NO